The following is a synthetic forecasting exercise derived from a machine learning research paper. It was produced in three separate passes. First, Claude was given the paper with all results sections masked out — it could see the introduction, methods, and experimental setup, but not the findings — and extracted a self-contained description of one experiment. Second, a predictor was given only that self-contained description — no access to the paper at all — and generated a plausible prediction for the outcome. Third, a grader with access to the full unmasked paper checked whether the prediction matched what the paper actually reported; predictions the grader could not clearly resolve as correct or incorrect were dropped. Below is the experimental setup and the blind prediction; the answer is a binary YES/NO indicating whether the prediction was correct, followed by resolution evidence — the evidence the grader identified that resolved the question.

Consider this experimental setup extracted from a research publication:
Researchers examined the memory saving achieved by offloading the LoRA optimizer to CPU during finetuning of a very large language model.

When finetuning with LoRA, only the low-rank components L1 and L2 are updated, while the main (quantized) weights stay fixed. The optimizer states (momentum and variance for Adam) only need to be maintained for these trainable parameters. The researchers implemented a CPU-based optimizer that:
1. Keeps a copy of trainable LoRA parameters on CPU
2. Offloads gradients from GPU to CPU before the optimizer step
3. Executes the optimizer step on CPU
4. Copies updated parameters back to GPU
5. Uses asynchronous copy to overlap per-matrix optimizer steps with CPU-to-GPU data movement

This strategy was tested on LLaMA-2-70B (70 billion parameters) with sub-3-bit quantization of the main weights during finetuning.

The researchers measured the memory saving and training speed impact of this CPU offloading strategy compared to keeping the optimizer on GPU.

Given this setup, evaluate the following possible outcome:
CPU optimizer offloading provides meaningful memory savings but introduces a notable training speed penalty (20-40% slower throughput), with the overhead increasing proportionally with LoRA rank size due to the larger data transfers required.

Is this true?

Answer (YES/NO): NO